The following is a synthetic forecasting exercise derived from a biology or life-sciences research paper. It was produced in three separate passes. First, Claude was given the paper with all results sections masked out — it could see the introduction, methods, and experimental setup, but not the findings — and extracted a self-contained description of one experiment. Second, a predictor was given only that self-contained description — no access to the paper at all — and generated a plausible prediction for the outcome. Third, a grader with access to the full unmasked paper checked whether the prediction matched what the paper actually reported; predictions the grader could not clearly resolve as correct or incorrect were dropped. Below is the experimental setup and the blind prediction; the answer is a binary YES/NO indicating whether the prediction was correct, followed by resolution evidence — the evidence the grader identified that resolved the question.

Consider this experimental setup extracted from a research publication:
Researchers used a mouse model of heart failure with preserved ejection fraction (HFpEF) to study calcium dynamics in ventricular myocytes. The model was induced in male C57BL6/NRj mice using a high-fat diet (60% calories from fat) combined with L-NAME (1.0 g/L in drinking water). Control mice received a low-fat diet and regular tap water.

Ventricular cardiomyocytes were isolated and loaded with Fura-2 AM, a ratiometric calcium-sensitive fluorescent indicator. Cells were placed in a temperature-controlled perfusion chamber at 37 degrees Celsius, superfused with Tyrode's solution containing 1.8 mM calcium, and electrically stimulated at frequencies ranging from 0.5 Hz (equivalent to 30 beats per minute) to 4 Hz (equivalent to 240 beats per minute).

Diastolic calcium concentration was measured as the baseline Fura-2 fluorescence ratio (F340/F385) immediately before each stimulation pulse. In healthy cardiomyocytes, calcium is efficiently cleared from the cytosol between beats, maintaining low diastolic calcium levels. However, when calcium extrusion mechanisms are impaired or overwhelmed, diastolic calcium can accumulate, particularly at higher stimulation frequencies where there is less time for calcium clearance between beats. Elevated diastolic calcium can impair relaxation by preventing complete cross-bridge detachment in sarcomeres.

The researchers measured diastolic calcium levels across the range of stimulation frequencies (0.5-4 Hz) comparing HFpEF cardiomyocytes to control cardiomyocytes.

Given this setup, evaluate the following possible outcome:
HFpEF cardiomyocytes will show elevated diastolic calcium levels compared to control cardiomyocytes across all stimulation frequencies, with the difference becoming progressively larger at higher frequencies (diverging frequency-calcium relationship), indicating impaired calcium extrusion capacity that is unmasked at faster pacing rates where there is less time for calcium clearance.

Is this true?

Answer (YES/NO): NO